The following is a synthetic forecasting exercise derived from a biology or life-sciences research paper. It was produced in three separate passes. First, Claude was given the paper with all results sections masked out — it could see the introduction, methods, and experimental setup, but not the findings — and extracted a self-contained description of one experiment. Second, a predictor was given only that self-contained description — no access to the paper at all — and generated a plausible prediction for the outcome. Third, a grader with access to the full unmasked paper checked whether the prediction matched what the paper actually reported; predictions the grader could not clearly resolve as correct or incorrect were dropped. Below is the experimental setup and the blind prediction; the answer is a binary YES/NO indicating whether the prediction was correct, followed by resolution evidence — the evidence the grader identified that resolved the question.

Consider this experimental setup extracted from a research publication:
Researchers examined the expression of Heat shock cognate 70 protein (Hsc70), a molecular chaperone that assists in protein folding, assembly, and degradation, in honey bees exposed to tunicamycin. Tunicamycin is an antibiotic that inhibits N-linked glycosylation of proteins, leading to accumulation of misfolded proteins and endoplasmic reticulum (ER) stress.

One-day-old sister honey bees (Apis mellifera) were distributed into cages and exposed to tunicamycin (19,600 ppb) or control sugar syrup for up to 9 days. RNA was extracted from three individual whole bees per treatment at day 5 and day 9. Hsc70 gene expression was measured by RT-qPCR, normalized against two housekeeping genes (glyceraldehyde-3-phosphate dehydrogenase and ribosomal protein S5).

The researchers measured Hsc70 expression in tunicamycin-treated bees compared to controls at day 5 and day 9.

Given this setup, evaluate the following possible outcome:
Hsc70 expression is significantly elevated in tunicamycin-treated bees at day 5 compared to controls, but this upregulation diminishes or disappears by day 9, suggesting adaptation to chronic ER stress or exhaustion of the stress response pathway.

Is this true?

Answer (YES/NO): NO